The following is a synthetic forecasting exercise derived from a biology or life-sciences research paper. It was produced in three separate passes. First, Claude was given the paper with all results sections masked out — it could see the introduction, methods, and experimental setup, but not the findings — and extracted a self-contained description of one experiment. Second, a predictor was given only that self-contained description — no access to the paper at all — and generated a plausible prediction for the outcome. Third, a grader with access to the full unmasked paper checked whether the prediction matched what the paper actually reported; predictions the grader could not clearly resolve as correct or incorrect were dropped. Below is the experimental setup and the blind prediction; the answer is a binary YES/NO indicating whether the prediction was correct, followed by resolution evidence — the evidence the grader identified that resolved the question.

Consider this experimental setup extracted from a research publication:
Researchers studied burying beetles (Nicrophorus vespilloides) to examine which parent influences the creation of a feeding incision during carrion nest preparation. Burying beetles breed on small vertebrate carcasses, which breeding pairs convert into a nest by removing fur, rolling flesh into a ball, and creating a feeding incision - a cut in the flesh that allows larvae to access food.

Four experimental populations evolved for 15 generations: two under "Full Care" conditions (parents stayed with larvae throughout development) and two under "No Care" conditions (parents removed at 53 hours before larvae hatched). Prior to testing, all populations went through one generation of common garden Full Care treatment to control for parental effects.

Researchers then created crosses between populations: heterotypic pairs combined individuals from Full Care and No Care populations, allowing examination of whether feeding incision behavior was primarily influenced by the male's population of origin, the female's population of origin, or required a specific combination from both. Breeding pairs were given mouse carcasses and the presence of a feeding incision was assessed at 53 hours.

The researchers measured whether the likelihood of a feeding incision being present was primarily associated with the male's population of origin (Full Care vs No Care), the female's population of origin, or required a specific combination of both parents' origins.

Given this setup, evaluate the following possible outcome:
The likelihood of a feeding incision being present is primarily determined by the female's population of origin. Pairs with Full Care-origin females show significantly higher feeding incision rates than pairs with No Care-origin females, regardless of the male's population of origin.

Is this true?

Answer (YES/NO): NO